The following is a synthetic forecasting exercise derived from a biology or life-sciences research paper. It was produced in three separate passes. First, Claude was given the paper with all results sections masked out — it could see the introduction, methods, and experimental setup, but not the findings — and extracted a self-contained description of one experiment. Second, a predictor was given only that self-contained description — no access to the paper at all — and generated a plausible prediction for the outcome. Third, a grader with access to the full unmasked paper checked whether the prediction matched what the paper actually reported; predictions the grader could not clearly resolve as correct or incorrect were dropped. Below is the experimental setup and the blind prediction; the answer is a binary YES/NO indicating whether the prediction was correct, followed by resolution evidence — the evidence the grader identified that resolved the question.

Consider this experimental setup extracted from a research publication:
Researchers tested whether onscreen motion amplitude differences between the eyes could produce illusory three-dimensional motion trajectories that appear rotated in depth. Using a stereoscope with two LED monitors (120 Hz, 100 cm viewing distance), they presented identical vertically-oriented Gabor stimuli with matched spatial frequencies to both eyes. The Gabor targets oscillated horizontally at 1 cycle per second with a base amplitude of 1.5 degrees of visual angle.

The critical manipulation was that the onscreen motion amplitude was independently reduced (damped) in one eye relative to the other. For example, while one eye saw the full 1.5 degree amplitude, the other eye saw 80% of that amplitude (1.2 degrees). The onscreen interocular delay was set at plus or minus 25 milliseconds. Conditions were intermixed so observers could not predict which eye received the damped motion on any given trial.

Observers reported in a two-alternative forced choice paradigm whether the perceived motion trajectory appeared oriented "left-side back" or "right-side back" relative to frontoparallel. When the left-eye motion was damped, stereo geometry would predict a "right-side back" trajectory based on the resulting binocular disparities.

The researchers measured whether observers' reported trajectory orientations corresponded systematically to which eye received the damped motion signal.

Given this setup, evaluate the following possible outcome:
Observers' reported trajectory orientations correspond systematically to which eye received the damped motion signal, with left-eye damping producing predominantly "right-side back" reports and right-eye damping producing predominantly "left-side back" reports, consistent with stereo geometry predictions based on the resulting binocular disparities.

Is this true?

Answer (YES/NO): YES